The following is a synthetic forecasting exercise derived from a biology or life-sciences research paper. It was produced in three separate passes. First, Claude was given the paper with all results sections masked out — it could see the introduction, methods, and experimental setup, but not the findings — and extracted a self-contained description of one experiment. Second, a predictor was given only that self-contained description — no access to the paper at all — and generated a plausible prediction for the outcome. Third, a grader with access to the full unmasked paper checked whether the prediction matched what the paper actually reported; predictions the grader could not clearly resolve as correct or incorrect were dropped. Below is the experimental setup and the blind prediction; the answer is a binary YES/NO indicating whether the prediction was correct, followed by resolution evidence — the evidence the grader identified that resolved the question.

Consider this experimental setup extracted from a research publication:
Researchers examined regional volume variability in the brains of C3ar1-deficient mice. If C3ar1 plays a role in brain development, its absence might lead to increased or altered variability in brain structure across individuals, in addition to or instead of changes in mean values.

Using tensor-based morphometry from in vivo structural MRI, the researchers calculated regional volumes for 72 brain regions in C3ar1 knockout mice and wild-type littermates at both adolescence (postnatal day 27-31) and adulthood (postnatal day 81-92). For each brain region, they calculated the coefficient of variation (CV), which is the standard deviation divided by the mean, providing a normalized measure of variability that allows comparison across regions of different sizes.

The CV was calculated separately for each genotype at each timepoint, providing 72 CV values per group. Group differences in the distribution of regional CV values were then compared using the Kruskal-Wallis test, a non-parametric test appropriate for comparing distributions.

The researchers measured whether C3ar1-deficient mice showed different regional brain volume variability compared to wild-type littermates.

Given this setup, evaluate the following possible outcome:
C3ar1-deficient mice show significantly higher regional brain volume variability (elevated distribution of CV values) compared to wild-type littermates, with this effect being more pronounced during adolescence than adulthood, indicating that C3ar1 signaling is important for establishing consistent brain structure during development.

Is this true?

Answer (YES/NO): NO